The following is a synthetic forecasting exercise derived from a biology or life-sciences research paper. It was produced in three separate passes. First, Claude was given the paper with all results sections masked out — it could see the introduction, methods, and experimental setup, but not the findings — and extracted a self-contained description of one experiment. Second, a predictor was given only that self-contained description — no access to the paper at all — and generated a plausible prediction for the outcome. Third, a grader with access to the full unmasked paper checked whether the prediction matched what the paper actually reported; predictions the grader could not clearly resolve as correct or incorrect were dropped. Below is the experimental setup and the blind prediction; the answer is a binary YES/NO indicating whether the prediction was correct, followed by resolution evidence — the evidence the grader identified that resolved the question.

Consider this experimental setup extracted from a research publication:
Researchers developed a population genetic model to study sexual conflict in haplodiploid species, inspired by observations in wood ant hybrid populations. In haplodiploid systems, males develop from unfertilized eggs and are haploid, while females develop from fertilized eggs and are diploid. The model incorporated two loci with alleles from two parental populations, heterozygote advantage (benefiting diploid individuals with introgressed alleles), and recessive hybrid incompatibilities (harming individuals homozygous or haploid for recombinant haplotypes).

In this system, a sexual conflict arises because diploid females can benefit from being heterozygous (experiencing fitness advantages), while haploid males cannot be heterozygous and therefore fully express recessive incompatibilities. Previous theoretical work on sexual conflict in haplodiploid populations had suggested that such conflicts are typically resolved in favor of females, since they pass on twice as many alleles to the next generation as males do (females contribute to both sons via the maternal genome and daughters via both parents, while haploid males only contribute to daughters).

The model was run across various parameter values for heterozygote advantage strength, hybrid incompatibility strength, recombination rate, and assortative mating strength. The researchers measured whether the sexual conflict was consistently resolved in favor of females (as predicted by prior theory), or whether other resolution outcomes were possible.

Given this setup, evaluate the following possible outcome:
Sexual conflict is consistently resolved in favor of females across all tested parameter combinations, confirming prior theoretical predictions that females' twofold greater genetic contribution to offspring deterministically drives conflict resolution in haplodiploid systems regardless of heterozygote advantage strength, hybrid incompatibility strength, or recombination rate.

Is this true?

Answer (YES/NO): NO